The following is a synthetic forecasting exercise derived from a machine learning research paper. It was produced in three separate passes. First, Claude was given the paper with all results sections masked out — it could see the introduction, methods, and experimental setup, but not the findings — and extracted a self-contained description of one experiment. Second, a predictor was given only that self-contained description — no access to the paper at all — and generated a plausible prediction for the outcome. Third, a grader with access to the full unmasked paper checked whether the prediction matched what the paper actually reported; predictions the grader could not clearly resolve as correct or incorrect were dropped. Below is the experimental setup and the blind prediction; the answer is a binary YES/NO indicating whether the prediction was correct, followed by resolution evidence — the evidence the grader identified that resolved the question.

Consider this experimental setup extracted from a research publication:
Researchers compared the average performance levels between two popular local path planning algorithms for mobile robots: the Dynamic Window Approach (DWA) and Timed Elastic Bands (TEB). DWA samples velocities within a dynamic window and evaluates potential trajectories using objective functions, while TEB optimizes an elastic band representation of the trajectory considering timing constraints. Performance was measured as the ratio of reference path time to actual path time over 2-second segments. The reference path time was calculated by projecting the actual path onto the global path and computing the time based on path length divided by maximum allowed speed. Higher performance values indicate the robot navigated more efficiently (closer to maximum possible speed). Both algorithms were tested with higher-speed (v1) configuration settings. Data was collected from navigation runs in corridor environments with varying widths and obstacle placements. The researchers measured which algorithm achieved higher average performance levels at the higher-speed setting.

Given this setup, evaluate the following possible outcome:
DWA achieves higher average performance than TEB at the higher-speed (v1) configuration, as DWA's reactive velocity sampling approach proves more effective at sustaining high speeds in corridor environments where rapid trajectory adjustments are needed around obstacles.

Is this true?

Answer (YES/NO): NO